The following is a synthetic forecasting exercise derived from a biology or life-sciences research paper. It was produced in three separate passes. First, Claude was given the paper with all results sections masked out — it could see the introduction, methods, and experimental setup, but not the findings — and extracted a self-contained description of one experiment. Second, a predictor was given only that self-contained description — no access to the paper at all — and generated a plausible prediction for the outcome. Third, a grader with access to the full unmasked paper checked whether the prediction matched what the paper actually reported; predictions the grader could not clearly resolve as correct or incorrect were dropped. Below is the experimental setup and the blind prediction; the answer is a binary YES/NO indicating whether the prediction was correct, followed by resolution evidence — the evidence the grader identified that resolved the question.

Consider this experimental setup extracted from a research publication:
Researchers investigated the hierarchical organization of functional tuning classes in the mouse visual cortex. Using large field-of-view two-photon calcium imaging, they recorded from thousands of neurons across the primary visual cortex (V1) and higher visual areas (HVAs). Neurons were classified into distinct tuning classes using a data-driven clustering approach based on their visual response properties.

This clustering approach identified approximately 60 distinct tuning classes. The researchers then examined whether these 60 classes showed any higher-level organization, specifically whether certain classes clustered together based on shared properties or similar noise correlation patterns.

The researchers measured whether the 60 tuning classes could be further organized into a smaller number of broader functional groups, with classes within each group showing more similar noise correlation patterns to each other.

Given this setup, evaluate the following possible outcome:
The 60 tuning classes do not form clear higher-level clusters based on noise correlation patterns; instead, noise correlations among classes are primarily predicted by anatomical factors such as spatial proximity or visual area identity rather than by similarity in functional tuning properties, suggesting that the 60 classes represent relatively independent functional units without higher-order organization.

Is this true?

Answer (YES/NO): NO